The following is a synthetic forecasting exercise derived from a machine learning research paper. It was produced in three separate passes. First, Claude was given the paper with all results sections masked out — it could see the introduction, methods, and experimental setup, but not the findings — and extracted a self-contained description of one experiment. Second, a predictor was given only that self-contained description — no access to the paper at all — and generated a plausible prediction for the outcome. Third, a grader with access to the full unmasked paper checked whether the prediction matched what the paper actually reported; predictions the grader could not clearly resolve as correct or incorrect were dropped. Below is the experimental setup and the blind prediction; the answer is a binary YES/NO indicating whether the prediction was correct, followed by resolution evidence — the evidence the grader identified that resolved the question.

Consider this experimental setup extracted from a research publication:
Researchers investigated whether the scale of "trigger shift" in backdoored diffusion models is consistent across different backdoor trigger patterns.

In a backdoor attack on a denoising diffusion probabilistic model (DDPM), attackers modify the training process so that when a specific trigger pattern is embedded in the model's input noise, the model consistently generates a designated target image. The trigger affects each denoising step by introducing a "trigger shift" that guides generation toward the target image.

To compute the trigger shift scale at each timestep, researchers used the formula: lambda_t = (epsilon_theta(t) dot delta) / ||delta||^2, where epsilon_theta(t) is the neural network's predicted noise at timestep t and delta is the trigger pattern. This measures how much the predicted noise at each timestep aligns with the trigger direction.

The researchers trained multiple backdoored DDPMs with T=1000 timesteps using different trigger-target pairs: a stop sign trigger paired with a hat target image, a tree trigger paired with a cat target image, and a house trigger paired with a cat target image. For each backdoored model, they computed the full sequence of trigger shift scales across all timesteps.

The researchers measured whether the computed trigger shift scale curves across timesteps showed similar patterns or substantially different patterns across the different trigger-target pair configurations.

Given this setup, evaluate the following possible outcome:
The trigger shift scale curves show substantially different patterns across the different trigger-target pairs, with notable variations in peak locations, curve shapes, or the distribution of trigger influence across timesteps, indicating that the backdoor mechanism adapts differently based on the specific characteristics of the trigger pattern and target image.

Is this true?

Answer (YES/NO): NO